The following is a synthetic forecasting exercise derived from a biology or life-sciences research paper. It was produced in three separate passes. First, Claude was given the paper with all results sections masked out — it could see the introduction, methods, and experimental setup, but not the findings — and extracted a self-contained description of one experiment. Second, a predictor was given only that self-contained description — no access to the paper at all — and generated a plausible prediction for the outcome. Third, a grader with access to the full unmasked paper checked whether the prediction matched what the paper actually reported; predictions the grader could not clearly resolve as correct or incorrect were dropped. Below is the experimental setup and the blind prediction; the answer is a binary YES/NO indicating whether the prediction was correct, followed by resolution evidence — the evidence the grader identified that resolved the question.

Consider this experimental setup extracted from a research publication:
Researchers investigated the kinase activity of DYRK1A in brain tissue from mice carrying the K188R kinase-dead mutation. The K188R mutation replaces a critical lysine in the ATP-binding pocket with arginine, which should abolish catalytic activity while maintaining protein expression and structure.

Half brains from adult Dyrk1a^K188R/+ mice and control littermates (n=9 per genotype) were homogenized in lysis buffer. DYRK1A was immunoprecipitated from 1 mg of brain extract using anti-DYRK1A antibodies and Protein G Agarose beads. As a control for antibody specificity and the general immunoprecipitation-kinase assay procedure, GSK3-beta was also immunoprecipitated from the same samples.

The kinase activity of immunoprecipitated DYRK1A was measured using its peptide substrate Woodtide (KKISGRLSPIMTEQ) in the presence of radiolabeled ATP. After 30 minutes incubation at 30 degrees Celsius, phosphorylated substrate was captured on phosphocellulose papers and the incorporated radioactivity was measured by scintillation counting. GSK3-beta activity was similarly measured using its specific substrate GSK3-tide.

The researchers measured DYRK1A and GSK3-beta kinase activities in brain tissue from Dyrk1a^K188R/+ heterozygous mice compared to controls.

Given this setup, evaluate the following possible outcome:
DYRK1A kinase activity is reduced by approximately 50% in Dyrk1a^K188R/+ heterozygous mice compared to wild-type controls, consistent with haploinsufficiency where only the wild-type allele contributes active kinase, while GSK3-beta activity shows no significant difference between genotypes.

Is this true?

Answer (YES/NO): NO